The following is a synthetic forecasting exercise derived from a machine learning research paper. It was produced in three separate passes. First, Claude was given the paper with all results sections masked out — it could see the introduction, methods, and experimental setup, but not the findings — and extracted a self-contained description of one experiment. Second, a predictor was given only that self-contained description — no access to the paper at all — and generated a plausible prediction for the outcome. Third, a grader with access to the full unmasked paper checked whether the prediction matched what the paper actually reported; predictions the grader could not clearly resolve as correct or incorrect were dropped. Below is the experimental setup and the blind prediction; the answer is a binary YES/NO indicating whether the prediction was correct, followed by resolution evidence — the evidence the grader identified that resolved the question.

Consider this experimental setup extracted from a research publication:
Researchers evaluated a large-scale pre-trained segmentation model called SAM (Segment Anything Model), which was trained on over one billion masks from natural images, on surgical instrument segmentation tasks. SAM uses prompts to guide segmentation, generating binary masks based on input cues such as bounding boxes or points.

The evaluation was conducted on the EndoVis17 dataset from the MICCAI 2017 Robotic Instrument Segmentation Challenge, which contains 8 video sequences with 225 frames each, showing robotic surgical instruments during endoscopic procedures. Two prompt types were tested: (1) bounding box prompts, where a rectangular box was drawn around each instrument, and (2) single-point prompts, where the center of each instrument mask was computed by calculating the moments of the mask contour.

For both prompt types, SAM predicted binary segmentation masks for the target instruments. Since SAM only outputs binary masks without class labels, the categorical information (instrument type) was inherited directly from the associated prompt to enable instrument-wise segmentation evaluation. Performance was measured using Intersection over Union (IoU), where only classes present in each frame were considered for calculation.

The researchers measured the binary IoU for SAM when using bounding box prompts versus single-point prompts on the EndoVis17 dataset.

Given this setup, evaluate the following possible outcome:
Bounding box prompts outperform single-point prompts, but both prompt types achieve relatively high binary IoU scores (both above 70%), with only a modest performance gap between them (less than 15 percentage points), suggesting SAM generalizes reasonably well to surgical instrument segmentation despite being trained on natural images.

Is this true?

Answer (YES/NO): NO